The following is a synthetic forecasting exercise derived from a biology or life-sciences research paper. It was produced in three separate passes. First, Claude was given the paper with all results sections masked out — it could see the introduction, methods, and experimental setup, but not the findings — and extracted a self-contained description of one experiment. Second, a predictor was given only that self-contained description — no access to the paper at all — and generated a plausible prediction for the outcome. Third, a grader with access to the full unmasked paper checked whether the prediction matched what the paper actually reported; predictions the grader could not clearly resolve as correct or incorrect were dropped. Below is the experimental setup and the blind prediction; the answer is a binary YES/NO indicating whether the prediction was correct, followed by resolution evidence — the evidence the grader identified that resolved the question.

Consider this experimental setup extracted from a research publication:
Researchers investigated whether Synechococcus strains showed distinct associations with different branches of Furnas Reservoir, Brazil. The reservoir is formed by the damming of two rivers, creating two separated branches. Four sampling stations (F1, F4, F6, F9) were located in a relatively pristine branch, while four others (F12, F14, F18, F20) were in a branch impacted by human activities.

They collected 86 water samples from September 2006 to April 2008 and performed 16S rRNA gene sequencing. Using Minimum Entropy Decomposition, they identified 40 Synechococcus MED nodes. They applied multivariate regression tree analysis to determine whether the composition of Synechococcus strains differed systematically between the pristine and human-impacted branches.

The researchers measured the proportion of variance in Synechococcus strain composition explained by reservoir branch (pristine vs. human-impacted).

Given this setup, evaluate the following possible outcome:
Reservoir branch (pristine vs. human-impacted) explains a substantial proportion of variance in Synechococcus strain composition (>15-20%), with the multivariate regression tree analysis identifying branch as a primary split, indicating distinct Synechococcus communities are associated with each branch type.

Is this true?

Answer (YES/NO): NO